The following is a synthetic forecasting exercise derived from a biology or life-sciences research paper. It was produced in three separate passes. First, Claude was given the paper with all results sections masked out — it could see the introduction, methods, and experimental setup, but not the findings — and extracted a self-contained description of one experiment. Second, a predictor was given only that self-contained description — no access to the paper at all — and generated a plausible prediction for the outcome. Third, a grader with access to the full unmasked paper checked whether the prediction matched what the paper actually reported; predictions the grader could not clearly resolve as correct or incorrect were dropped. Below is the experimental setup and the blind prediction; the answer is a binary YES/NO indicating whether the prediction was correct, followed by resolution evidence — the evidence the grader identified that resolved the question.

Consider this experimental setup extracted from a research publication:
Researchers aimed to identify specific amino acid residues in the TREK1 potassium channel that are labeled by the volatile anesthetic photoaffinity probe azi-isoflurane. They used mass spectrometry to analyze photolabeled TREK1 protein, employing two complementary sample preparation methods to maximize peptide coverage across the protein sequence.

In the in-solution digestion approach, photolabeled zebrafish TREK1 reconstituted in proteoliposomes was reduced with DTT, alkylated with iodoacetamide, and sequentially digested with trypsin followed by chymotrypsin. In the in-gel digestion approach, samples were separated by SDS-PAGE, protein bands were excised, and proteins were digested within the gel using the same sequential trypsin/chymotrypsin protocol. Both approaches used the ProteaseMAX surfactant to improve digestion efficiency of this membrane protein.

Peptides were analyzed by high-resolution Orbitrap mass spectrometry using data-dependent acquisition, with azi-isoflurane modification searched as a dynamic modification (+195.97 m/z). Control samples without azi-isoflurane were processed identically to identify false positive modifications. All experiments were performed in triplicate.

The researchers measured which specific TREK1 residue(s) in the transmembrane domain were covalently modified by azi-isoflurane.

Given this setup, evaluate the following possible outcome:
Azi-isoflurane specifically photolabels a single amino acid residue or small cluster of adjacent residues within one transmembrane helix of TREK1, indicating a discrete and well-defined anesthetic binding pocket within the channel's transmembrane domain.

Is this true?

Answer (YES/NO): NO